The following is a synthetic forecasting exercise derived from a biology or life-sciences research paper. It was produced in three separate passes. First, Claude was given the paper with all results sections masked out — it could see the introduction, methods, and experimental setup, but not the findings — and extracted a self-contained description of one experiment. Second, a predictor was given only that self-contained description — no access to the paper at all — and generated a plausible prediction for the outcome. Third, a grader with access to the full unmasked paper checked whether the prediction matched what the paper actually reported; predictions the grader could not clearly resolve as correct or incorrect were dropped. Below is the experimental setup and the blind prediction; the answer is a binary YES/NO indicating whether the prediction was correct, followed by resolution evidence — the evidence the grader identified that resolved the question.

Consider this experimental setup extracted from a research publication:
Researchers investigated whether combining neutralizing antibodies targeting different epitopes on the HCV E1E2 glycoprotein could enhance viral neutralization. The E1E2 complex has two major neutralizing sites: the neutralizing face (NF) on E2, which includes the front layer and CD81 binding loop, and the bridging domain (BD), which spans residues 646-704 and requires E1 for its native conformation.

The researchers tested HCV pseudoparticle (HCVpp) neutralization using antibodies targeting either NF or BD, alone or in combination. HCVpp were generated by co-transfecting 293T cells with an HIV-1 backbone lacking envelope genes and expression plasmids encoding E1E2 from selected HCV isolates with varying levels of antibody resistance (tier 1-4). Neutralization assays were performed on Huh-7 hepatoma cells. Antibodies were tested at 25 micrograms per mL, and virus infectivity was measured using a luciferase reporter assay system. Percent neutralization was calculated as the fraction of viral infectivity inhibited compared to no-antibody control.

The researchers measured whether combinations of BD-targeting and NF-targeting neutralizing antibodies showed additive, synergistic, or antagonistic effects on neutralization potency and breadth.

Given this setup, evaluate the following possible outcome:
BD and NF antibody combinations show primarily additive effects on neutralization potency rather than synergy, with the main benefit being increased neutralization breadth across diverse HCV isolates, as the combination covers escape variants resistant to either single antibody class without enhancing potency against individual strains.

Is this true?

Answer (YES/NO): NO